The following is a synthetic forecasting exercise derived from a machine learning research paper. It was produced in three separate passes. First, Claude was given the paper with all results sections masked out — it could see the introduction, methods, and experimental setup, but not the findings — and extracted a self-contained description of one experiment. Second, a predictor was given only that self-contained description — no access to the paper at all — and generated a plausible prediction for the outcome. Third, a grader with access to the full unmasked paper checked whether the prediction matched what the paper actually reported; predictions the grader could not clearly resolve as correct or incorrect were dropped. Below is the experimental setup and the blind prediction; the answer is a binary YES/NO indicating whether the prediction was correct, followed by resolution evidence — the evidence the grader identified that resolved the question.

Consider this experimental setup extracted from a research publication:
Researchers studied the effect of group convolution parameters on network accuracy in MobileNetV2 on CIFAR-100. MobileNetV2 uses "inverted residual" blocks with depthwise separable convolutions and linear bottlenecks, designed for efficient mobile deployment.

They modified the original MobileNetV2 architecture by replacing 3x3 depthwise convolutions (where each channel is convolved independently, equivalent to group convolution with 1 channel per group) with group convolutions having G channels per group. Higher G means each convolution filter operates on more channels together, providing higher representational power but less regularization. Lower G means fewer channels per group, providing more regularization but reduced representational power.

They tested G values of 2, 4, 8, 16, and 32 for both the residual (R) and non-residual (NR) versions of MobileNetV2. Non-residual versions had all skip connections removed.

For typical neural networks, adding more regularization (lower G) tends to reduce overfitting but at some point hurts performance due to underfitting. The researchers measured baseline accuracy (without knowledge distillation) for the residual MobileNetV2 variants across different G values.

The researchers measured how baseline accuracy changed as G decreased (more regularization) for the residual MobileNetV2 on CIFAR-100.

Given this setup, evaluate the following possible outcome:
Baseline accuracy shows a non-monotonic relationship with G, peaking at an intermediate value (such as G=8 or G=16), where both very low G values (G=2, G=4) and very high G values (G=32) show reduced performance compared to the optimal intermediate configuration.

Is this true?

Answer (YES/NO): NO